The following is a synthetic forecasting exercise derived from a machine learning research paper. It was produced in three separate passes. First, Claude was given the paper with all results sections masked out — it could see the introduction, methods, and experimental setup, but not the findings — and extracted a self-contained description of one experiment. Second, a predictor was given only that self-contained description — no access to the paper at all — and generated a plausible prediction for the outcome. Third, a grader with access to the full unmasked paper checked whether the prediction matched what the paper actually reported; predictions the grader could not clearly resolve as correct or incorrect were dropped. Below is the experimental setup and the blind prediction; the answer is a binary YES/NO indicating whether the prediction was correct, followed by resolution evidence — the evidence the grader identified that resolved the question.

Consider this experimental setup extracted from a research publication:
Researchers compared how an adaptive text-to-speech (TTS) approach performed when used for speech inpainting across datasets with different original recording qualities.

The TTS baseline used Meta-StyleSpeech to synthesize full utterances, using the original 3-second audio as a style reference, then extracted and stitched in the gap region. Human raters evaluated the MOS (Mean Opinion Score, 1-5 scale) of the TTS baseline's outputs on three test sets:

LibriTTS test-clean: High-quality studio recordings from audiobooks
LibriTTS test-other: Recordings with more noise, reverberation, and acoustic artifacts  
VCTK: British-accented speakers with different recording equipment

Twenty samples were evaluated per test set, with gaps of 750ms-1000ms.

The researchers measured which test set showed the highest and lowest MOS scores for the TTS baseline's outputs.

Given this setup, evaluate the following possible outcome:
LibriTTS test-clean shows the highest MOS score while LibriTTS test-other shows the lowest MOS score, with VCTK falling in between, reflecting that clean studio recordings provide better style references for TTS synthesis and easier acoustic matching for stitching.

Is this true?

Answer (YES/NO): NO